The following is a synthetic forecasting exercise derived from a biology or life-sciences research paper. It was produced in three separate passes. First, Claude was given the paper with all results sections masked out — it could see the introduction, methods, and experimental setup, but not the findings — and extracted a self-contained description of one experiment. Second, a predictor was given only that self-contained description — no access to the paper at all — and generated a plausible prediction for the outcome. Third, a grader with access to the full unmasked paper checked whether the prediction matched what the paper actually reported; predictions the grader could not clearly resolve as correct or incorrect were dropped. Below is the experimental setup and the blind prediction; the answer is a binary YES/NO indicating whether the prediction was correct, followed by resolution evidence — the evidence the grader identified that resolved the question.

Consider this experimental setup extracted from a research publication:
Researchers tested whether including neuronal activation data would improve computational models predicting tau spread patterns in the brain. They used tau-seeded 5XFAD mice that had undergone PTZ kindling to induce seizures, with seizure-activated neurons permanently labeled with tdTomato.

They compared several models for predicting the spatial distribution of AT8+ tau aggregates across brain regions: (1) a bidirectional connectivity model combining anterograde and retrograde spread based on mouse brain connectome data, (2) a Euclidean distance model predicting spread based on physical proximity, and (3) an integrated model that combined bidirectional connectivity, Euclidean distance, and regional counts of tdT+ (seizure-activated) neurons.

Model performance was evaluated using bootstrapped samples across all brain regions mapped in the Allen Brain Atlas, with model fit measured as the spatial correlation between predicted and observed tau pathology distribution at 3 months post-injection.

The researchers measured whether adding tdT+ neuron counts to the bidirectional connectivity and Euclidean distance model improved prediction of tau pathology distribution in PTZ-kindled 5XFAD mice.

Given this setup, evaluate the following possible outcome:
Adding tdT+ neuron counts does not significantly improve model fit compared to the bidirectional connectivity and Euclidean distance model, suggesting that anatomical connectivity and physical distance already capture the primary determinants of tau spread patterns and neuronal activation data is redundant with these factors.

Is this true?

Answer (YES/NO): NO